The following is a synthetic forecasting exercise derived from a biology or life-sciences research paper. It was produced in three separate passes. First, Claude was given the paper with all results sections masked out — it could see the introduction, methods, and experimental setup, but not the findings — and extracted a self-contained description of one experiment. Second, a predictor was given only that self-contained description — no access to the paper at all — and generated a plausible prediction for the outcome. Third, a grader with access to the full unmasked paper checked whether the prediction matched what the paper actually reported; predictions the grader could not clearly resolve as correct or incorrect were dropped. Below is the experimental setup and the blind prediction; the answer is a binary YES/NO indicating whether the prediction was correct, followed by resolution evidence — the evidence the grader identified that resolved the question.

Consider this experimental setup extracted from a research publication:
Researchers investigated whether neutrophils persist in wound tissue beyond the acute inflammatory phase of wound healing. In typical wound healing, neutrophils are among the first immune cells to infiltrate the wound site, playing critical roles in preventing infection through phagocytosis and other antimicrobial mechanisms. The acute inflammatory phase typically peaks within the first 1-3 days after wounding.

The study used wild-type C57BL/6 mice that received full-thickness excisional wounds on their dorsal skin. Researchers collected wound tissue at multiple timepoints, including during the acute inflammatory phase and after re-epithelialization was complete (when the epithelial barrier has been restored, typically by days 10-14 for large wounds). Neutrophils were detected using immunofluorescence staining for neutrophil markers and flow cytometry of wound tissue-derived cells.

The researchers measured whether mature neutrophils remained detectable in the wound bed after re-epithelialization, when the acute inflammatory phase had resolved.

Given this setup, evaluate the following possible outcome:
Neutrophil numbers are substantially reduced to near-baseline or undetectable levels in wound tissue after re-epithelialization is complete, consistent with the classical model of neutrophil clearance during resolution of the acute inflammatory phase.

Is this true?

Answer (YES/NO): NO